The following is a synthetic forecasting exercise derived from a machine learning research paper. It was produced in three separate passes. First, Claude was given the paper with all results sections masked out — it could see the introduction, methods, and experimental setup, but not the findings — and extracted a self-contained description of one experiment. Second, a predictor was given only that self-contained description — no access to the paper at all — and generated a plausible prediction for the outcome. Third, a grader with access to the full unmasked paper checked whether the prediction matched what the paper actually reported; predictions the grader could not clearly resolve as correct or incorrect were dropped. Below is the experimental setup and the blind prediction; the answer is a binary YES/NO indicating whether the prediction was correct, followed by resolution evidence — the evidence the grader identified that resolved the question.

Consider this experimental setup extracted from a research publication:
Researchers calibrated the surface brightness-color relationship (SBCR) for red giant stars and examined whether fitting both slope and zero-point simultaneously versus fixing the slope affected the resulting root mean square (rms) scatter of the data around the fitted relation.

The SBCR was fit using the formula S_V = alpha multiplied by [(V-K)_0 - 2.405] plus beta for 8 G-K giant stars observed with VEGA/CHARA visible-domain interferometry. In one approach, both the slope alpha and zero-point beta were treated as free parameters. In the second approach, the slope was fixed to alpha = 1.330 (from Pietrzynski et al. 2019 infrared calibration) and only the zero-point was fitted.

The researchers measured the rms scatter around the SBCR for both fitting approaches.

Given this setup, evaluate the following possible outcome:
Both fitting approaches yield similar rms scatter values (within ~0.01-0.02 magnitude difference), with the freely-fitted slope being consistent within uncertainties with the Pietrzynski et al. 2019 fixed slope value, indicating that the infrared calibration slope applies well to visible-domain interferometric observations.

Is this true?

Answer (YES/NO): YES